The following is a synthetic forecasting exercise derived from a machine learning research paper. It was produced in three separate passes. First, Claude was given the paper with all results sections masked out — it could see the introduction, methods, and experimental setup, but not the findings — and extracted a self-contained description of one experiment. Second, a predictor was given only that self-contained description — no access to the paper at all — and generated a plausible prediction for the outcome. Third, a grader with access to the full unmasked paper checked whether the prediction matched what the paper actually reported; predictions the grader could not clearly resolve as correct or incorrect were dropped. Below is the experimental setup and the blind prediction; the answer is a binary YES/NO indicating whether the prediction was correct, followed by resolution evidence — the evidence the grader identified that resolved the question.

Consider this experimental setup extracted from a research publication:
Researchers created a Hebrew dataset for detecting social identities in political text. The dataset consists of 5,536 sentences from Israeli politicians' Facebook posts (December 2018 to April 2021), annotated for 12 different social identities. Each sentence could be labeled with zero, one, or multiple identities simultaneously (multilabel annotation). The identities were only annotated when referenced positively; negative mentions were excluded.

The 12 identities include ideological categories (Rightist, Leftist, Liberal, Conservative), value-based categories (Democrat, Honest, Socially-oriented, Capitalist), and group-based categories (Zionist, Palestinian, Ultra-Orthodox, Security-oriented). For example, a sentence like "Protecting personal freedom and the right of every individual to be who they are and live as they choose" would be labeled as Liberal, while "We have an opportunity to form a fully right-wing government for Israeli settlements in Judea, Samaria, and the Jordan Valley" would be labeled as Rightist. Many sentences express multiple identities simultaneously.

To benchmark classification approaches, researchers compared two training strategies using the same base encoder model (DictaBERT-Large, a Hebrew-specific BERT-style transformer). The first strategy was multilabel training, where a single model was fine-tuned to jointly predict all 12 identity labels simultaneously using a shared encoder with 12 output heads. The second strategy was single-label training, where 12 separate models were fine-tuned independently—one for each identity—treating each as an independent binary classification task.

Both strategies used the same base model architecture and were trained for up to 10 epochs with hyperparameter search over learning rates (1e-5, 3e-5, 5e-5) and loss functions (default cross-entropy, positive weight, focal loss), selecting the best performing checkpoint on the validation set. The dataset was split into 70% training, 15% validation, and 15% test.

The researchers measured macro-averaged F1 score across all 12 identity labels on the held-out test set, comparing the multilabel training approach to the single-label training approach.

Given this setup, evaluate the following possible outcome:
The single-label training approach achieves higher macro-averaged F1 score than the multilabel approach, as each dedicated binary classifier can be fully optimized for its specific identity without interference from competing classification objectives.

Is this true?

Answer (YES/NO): NO